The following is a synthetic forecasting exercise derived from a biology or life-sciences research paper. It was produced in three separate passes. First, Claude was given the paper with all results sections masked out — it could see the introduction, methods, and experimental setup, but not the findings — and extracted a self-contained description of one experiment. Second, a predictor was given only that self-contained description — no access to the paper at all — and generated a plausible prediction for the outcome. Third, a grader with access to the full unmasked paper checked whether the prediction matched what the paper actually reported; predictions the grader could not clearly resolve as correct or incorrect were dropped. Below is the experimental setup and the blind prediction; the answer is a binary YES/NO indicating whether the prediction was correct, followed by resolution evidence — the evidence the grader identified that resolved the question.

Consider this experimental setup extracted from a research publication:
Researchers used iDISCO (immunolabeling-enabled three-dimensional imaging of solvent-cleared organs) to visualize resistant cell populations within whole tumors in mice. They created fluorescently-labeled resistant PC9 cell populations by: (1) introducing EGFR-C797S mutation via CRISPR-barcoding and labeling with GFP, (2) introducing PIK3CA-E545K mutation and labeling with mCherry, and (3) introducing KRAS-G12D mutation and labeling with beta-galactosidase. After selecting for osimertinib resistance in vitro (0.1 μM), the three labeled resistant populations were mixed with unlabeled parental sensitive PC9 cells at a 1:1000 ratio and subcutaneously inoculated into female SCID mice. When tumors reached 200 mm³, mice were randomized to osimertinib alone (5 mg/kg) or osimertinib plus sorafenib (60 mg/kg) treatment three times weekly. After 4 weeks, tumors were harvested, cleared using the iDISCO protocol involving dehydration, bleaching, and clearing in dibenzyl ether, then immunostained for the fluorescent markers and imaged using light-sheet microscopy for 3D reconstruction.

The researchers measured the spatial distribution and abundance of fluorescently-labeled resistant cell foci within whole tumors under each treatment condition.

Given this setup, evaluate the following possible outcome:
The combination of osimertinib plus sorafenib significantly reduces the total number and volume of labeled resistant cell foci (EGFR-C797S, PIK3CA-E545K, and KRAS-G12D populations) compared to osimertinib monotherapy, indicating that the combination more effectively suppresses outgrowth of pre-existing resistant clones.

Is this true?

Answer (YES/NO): YES